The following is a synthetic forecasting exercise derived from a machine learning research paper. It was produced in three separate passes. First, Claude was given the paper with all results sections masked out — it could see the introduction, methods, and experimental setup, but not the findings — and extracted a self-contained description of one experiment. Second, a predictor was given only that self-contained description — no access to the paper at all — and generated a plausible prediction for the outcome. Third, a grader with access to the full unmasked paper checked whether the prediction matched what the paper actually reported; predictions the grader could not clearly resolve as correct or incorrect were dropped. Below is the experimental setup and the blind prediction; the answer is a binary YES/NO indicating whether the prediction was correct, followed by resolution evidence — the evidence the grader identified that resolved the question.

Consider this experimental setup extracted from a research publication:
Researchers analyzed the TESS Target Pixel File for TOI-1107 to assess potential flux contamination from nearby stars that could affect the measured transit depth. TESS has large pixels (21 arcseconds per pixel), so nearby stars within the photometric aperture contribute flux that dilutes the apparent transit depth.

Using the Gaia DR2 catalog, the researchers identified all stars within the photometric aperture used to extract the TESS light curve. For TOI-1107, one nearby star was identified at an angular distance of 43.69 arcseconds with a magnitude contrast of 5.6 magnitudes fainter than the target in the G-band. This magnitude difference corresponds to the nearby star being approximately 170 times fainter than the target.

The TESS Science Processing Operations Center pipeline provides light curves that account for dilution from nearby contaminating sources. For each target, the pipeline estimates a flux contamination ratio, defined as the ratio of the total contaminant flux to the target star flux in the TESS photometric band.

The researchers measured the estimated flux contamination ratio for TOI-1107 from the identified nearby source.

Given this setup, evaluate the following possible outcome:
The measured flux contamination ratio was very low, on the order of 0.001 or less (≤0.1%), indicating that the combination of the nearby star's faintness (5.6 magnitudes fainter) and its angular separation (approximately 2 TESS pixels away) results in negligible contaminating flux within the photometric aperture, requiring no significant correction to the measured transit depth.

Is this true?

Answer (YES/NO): NO